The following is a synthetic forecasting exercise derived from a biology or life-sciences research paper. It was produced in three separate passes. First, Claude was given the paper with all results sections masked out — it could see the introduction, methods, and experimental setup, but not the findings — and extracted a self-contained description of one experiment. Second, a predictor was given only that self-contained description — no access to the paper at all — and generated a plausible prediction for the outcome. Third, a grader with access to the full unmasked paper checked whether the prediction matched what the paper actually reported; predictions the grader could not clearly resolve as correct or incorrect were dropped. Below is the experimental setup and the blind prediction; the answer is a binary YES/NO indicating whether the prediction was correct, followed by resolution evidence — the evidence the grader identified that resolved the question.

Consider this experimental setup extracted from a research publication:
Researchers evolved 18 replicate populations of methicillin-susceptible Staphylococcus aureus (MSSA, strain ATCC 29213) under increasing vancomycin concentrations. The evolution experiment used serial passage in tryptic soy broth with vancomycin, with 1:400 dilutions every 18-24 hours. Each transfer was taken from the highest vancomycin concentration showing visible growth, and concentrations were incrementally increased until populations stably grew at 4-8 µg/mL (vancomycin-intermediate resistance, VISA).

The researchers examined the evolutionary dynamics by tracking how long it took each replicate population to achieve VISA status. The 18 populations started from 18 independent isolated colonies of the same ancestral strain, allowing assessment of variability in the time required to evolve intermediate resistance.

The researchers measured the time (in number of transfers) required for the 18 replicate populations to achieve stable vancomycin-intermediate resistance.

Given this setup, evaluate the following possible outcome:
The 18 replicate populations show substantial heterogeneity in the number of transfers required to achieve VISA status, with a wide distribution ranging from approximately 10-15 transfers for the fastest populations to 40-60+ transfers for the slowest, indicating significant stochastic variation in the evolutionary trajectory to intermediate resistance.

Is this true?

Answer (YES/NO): NO